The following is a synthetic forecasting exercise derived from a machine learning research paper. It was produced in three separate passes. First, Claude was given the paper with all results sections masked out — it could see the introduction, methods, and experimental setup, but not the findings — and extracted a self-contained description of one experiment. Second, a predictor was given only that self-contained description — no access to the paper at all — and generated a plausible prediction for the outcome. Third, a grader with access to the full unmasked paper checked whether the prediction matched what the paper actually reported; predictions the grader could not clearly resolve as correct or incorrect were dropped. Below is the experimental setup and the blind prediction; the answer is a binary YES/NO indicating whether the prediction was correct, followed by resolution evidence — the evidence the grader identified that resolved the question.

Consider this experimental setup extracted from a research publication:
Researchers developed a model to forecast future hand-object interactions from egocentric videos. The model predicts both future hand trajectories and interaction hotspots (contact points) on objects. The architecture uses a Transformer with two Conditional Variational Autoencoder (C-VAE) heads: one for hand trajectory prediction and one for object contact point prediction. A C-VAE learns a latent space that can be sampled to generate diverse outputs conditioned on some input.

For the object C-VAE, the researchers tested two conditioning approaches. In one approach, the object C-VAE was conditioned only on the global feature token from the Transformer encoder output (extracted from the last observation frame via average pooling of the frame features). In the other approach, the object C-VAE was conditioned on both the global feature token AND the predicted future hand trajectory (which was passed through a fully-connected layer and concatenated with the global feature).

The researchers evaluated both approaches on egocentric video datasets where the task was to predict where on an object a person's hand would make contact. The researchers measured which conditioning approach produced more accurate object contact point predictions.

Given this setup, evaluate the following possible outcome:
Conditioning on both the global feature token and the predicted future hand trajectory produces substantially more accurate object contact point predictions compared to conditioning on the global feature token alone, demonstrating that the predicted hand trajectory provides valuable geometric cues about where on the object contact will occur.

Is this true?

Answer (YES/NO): YES